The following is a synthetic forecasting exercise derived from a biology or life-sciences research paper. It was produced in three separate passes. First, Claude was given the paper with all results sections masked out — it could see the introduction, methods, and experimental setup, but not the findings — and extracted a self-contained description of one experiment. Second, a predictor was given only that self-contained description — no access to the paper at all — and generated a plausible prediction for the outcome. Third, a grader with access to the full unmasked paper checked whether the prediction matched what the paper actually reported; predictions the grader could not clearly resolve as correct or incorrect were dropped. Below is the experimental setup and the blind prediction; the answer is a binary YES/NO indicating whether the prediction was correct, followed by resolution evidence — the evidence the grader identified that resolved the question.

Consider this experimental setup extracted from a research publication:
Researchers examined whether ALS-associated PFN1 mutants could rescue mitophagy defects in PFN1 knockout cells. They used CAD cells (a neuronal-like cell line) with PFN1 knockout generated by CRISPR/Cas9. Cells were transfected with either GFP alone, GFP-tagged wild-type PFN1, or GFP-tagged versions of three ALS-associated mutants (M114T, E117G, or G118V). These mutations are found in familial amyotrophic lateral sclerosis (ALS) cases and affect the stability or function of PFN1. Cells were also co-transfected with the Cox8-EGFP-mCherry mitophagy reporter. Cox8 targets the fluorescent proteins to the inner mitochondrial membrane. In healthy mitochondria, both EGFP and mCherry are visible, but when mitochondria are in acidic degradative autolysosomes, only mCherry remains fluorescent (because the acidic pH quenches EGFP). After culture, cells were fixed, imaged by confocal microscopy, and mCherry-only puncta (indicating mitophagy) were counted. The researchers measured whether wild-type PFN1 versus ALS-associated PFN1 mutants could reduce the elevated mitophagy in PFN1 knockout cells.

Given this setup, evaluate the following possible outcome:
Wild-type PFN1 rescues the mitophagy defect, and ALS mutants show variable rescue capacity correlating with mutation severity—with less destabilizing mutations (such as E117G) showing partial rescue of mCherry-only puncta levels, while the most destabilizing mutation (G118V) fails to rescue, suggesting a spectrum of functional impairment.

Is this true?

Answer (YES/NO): NO